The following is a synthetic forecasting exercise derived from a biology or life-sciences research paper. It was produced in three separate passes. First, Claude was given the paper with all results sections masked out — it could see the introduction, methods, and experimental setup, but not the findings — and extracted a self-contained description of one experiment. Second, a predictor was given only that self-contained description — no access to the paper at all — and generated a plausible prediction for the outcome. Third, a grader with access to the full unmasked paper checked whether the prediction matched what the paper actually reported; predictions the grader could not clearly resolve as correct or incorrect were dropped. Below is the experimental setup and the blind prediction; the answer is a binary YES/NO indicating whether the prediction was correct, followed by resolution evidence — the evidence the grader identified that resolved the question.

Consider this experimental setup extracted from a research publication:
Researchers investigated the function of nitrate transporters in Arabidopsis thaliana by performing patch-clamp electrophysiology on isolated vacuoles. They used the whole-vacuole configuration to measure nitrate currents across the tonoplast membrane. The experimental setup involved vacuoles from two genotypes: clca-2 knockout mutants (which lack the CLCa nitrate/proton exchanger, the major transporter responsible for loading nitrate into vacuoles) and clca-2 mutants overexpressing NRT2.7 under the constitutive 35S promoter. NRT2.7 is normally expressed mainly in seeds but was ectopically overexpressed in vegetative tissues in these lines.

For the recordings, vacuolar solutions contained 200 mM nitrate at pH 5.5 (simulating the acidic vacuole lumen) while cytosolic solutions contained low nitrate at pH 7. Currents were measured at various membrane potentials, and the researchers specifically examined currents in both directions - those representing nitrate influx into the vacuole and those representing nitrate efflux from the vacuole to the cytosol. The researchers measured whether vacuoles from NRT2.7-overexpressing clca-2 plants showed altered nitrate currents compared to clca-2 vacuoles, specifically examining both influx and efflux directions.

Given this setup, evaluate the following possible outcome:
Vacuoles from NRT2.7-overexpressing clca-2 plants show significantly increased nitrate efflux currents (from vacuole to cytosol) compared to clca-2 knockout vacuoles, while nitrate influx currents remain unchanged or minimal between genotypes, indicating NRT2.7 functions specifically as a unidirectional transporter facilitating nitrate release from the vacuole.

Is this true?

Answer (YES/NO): YES